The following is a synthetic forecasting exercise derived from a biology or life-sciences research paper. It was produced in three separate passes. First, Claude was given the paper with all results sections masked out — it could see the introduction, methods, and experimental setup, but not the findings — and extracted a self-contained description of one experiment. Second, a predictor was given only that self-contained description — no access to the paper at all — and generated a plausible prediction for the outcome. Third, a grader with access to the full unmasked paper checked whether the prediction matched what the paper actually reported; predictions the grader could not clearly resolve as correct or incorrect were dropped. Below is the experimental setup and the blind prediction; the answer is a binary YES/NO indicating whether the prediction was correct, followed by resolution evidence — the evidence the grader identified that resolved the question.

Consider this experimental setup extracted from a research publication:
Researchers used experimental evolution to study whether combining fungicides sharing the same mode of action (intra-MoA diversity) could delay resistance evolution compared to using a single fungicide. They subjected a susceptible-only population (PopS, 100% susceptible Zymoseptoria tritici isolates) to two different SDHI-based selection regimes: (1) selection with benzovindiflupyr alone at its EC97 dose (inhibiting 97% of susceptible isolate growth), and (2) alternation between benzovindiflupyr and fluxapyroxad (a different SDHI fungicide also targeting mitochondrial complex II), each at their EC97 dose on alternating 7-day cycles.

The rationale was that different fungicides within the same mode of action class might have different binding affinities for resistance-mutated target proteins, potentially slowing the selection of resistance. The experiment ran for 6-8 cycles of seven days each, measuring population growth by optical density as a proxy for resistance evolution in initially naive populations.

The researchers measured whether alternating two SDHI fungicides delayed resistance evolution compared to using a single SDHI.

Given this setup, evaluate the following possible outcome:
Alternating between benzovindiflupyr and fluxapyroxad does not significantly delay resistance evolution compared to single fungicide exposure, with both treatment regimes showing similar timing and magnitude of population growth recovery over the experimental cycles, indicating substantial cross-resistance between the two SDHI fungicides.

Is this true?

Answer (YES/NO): YES